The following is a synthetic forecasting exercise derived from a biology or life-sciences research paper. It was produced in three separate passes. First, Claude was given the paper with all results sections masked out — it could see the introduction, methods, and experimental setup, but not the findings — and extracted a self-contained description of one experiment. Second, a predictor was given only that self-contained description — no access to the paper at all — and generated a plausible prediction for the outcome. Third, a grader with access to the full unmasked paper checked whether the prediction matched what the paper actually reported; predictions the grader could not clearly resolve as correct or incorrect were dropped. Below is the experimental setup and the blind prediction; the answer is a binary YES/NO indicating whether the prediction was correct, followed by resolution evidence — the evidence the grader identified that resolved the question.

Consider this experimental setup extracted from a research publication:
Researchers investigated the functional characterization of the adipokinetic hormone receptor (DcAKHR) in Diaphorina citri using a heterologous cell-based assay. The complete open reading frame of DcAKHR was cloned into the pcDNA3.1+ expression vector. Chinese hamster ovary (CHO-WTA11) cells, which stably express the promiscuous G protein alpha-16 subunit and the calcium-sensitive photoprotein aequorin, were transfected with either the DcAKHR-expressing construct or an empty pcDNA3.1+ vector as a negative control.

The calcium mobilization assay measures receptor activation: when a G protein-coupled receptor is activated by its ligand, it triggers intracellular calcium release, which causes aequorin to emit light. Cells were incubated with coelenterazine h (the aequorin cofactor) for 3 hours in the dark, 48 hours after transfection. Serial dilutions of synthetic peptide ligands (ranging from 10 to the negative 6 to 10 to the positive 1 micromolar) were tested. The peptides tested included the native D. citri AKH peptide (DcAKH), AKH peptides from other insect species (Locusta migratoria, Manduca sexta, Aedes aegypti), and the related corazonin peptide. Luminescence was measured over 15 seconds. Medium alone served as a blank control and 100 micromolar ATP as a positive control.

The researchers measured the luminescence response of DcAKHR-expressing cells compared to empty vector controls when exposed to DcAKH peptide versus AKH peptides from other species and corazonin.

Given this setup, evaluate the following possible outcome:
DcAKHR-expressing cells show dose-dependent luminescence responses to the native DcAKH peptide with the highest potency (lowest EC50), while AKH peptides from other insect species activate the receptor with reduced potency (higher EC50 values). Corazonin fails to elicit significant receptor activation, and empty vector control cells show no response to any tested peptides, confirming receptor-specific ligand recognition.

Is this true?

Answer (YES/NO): NO